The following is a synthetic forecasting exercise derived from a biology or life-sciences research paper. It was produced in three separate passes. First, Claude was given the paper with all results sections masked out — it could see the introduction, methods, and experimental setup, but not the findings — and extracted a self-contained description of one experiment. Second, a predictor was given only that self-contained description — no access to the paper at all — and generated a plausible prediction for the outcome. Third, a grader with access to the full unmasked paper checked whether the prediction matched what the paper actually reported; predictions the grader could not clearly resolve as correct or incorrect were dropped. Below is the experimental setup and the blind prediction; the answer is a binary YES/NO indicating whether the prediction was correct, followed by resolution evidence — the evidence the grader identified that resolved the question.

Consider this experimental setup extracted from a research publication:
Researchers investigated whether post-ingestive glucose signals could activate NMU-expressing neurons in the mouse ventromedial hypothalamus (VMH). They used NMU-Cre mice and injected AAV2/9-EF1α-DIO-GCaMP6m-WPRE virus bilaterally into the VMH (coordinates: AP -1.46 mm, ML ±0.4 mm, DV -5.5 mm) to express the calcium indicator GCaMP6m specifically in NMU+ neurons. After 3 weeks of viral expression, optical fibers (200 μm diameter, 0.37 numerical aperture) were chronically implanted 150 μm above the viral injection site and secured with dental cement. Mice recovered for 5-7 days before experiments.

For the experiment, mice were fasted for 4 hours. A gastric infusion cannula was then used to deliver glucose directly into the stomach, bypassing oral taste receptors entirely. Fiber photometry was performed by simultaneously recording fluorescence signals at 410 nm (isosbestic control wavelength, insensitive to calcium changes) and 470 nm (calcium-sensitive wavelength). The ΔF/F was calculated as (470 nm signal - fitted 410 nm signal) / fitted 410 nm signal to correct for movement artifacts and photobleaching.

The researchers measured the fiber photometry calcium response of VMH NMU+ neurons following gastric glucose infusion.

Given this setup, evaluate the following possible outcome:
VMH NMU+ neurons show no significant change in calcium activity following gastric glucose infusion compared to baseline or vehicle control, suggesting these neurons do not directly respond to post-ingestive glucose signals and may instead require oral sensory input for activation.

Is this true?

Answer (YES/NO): NO